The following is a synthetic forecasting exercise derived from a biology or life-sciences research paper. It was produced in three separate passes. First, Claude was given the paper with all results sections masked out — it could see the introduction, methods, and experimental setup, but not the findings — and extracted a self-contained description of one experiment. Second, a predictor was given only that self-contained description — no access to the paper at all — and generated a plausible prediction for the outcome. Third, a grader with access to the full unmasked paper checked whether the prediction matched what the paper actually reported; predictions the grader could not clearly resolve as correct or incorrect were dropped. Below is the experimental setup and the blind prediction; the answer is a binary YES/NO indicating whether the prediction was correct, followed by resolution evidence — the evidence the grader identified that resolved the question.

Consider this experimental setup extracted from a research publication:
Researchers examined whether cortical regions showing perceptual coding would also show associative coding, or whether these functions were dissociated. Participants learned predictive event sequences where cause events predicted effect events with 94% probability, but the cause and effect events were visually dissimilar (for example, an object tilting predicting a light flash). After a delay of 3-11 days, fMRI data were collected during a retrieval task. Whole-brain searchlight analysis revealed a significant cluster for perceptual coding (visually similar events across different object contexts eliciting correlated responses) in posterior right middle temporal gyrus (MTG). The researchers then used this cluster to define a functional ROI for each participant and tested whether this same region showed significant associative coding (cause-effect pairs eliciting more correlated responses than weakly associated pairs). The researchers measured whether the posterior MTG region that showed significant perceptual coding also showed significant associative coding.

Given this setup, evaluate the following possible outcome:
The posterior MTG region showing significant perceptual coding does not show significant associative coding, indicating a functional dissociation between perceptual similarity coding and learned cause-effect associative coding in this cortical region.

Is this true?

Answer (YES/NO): YES